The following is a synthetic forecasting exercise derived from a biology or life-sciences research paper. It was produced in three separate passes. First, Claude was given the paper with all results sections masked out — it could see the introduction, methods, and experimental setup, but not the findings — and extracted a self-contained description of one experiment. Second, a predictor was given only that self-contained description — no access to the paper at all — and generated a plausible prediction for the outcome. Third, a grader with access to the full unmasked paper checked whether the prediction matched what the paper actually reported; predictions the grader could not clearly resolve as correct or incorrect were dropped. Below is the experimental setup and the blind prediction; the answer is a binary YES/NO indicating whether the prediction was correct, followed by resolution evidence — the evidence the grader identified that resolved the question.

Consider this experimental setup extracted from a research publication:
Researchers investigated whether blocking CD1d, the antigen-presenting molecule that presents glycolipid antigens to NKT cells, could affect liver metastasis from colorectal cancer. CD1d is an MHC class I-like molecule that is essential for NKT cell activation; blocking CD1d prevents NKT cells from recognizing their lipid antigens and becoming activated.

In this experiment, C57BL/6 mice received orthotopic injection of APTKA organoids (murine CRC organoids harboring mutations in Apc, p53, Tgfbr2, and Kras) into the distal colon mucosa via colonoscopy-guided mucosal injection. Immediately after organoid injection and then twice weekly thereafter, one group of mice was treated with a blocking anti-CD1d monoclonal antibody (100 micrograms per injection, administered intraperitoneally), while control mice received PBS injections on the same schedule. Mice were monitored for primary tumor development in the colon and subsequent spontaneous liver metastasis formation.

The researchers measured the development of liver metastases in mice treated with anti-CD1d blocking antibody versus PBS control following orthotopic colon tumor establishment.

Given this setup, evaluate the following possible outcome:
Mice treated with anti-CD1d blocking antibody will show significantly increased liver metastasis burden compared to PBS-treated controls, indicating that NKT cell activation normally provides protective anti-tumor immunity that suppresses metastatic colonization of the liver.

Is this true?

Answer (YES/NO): NO